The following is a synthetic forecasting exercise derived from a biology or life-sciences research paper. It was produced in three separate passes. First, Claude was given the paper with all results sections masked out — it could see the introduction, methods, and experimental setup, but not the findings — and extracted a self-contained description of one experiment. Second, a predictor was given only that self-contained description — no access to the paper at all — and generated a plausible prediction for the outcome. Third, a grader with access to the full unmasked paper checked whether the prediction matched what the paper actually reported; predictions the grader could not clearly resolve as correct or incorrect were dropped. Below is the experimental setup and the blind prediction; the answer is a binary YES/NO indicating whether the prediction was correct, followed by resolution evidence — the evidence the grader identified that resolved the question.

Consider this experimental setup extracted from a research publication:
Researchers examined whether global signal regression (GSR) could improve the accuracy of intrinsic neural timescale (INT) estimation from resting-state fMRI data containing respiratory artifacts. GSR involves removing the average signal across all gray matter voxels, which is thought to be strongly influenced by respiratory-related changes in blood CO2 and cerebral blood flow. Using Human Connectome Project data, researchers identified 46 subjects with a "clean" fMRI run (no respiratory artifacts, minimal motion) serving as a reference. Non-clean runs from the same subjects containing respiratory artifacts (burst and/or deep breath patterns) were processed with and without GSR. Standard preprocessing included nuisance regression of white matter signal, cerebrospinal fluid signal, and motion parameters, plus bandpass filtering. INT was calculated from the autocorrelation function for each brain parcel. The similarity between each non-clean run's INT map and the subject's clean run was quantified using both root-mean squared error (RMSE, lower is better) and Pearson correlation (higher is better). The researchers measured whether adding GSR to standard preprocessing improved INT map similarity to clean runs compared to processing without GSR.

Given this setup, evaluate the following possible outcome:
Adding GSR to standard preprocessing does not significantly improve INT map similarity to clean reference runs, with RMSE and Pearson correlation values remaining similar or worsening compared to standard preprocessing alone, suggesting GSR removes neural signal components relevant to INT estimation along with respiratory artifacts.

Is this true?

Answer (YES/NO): NO